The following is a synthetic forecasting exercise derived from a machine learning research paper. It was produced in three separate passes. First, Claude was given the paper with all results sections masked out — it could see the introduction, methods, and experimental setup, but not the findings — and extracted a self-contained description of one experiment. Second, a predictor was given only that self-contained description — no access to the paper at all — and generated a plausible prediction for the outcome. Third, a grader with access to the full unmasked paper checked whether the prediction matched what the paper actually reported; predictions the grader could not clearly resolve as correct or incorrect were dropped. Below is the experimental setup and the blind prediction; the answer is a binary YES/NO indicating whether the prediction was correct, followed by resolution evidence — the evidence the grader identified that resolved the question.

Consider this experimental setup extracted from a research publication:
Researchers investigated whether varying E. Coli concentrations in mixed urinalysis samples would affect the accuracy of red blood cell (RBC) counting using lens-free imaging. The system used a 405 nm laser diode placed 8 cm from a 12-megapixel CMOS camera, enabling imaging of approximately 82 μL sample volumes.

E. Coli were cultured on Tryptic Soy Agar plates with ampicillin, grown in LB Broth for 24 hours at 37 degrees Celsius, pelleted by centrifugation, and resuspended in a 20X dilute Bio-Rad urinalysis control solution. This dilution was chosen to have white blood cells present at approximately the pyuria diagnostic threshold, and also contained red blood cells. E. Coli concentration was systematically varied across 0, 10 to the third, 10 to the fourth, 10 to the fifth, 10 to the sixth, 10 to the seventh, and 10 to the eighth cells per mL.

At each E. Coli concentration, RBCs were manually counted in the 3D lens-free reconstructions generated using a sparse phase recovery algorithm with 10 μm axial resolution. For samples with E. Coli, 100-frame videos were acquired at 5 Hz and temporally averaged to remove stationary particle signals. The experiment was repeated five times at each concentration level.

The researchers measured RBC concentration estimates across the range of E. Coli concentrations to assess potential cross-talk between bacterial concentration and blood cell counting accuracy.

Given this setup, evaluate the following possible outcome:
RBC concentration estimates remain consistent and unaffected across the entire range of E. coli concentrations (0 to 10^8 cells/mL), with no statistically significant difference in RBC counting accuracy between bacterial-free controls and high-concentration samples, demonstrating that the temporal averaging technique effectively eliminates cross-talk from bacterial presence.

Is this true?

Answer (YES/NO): NO